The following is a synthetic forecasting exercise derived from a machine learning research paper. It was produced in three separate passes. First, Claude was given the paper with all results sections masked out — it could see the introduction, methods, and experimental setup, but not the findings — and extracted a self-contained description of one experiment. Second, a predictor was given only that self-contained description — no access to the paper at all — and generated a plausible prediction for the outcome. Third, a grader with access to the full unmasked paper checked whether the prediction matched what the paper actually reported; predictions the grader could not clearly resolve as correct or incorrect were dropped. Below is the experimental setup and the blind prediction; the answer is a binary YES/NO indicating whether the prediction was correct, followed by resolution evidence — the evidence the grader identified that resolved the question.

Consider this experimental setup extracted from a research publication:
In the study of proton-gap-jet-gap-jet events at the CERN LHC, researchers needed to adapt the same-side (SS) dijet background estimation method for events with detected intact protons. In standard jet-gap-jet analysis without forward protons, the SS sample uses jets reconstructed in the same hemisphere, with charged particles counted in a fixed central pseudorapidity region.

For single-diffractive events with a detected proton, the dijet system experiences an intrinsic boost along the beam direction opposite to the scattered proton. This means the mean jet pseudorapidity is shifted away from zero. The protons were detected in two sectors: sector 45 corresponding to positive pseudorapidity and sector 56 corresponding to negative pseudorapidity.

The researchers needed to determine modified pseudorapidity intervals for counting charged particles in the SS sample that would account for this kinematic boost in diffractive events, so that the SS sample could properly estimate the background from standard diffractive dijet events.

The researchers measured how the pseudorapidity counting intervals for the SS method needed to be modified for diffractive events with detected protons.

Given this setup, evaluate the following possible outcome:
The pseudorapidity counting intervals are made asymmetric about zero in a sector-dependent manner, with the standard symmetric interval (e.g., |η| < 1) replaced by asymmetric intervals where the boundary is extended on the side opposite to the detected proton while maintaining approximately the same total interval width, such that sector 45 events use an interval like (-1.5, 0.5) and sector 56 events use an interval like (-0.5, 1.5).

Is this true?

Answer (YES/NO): NO